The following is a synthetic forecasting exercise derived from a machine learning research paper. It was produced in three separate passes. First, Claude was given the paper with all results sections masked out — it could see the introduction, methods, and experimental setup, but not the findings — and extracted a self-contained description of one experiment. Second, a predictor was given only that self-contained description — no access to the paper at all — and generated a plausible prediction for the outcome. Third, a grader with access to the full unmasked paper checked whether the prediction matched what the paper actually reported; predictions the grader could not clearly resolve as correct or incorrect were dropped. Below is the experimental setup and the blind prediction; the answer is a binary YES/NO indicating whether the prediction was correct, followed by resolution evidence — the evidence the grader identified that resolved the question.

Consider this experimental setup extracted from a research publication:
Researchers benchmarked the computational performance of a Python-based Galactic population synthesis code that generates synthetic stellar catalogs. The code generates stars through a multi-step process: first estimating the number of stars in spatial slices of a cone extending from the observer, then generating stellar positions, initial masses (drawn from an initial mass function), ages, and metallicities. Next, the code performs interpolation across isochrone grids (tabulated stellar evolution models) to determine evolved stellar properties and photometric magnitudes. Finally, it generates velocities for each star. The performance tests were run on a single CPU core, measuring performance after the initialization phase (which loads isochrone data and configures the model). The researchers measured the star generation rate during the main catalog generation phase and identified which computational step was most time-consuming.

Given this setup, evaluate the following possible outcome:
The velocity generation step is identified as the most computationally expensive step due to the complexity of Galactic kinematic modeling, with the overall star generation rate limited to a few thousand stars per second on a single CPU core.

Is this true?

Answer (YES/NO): NO